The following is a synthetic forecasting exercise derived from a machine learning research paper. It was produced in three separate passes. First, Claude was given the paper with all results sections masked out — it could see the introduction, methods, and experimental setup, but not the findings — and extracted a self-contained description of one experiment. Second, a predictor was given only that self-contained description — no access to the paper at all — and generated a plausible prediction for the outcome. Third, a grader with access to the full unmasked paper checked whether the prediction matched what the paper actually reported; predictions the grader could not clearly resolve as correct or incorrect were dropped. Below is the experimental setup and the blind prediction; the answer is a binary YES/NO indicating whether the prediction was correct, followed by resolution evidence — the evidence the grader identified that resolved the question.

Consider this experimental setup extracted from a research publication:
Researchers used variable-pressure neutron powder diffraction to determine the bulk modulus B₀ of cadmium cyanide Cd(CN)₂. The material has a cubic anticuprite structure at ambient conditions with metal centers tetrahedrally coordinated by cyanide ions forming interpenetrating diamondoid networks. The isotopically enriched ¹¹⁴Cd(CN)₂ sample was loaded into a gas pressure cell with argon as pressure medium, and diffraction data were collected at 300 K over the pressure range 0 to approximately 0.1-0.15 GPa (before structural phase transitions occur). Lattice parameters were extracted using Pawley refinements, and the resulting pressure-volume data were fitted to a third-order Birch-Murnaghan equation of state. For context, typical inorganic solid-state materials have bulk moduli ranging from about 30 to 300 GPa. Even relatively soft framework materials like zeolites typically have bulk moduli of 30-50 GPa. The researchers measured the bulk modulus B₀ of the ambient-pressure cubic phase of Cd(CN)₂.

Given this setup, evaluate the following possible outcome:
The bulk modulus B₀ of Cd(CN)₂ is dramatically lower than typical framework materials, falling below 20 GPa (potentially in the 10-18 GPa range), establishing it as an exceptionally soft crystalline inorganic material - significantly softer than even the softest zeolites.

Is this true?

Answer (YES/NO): YES